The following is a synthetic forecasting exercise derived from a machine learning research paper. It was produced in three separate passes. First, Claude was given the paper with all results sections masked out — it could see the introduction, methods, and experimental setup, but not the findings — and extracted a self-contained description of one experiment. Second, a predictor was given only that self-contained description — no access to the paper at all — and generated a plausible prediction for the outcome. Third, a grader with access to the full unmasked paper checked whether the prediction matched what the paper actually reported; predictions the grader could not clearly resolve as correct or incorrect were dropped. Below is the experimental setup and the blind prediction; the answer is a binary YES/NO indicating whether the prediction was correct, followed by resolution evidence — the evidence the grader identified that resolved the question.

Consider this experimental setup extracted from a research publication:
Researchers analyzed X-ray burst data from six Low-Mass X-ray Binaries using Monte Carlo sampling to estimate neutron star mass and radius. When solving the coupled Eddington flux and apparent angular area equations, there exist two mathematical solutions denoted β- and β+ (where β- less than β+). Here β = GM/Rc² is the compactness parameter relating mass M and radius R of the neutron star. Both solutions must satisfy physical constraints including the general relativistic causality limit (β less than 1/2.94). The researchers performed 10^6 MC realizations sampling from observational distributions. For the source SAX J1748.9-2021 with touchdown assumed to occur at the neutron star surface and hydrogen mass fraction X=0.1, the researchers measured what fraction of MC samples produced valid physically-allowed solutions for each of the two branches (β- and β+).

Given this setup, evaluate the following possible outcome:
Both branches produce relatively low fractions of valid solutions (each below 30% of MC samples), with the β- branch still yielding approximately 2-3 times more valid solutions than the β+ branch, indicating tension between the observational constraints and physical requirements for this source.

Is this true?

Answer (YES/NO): NO